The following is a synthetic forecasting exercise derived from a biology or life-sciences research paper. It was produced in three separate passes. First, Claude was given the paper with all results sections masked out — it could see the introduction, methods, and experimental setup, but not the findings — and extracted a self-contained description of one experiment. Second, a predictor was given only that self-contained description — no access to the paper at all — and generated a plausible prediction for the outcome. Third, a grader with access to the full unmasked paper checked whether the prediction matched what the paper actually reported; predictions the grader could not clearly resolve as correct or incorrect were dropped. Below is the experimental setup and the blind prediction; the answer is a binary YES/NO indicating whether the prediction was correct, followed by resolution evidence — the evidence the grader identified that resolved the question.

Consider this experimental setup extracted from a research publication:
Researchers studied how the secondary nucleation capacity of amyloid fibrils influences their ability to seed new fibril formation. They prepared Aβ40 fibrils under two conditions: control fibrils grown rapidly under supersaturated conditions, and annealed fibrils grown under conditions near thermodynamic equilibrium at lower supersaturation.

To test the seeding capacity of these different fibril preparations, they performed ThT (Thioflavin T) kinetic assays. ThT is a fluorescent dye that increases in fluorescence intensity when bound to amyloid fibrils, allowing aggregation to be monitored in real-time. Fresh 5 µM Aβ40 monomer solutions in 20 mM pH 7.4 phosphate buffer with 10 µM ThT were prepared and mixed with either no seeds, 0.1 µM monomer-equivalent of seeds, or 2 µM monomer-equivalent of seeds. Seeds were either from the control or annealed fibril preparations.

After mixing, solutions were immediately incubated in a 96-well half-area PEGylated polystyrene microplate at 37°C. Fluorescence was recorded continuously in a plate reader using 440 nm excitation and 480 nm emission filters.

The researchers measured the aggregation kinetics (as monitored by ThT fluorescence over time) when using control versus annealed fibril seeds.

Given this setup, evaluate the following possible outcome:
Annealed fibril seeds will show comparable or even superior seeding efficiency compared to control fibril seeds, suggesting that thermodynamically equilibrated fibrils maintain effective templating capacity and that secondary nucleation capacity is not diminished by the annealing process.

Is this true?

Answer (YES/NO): NO